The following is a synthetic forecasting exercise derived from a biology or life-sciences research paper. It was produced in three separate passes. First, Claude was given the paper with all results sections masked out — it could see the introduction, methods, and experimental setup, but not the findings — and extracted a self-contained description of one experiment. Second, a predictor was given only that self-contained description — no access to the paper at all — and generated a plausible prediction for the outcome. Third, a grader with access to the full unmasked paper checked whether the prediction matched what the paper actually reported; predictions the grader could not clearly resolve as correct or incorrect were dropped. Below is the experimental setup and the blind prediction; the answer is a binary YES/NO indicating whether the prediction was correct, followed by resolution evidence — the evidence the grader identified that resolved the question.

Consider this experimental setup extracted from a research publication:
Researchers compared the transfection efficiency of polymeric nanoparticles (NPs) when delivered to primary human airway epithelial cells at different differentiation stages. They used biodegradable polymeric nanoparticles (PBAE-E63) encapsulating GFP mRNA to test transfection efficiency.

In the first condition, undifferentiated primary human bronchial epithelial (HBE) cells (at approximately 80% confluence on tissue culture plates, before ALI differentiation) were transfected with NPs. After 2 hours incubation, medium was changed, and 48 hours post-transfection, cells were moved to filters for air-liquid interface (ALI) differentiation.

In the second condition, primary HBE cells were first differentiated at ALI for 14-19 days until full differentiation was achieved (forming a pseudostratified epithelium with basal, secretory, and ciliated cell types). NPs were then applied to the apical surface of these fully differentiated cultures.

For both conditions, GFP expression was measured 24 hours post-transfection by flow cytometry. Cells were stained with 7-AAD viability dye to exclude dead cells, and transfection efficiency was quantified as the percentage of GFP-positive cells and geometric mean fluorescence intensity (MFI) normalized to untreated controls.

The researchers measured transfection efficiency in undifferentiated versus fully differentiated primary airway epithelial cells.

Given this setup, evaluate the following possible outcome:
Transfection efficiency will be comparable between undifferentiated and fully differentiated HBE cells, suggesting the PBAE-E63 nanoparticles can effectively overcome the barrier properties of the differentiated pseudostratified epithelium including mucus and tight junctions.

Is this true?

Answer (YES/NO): NO